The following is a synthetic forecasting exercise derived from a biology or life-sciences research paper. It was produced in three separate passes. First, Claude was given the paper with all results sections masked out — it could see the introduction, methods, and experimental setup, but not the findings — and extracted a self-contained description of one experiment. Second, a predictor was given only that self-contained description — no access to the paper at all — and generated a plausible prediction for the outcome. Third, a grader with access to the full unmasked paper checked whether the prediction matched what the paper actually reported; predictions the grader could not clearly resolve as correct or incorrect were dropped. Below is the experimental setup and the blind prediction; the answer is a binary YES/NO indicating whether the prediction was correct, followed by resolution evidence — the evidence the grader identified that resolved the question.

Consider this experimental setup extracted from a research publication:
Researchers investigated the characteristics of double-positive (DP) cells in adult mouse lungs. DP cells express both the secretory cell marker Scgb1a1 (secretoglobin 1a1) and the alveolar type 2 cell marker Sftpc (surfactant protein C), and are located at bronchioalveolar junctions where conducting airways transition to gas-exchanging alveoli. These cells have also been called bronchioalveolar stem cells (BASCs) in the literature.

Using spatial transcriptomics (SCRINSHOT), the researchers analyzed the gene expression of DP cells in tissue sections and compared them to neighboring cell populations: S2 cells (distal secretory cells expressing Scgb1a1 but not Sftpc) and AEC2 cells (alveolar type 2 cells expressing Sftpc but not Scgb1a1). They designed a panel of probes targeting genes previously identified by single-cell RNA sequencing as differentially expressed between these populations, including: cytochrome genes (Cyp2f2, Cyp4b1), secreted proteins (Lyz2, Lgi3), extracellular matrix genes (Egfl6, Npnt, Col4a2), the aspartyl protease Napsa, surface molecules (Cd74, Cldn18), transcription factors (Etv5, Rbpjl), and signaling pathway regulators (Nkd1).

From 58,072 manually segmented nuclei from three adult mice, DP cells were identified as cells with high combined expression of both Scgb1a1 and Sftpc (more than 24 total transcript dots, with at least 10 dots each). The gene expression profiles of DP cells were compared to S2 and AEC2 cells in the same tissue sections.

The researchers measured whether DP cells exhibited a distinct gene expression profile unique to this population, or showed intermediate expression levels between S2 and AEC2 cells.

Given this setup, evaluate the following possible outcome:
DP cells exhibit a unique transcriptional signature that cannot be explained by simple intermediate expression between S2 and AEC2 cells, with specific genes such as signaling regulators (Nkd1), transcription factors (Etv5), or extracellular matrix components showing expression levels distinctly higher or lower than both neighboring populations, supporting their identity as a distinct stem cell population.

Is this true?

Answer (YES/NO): NO